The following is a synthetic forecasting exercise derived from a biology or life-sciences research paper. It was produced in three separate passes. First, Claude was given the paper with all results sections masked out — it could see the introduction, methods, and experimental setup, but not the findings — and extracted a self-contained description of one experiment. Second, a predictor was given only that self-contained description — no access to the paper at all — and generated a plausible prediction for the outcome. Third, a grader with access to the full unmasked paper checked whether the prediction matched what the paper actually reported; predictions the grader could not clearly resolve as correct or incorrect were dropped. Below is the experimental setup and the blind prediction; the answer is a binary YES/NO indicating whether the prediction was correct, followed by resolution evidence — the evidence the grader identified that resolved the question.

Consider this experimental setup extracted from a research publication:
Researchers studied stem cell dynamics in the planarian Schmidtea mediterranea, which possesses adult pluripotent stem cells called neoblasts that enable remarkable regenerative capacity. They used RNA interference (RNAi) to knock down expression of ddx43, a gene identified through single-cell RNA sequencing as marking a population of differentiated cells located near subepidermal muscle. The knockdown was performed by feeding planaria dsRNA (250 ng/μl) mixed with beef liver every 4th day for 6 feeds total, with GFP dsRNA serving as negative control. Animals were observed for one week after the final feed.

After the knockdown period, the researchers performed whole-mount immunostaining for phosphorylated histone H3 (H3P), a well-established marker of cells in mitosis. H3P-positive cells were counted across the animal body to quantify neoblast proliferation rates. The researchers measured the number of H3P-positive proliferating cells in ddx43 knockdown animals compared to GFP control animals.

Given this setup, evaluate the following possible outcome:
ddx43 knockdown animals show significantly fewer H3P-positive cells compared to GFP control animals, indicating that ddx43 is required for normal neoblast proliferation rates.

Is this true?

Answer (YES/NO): NO